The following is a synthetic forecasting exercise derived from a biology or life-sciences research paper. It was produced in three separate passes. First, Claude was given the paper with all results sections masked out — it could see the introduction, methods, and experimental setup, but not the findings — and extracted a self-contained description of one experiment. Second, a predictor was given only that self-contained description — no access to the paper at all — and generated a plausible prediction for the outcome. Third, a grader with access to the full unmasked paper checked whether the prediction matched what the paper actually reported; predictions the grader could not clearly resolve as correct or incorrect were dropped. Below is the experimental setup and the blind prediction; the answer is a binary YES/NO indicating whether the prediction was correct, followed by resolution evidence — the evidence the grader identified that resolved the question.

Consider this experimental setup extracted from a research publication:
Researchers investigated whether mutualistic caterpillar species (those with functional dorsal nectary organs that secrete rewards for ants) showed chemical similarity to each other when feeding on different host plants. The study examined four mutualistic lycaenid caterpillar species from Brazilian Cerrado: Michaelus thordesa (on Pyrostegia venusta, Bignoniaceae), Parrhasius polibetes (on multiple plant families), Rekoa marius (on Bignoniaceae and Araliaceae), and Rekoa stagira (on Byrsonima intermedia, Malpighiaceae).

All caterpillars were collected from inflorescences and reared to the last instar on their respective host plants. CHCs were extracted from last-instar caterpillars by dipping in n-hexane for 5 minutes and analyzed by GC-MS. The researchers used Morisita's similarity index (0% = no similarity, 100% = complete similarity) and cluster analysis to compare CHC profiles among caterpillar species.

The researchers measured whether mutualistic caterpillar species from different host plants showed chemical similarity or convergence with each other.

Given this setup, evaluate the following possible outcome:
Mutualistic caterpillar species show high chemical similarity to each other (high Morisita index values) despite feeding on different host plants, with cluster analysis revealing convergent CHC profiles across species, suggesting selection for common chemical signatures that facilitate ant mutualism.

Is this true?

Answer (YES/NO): YES